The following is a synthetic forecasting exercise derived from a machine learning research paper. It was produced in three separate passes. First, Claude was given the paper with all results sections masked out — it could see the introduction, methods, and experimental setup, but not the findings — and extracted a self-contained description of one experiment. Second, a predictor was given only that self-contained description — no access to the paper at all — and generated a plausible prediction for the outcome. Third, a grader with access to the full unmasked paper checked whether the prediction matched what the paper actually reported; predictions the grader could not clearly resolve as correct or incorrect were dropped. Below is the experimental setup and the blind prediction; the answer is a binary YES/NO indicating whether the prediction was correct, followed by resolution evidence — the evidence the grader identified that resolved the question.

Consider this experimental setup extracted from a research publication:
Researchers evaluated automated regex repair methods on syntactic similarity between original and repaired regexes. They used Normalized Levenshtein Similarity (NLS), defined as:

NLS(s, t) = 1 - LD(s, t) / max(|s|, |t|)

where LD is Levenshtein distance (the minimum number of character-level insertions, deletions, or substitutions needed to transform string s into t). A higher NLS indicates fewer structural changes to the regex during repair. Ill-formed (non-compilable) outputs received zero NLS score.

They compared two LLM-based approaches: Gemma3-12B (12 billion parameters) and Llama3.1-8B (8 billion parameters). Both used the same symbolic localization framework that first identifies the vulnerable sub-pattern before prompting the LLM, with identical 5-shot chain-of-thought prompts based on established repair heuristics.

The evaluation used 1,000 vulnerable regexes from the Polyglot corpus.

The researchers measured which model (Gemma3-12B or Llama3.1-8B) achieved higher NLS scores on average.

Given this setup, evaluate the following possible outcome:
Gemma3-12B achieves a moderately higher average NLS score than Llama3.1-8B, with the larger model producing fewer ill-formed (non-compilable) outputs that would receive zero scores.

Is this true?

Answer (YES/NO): NO